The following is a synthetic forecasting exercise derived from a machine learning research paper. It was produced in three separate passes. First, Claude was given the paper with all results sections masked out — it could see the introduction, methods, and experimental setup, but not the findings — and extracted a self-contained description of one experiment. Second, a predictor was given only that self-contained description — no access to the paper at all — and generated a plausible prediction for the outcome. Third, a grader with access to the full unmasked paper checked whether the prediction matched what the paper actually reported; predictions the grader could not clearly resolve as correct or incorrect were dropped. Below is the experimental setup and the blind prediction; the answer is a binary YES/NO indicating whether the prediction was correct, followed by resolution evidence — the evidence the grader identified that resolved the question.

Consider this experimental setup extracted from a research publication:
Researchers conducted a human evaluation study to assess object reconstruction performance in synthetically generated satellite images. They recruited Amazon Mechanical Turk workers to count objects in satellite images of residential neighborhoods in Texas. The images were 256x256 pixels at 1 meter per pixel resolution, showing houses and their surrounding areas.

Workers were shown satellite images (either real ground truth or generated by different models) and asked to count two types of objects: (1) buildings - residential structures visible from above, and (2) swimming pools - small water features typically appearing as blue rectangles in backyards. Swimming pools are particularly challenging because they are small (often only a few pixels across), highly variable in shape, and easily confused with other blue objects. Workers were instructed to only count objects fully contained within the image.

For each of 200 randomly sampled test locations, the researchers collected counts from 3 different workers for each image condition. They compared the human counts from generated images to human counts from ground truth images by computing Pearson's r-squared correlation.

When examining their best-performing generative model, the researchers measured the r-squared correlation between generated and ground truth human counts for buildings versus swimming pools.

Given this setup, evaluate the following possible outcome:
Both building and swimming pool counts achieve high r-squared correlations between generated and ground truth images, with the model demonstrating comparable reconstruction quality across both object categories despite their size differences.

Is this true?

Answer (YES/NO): NO